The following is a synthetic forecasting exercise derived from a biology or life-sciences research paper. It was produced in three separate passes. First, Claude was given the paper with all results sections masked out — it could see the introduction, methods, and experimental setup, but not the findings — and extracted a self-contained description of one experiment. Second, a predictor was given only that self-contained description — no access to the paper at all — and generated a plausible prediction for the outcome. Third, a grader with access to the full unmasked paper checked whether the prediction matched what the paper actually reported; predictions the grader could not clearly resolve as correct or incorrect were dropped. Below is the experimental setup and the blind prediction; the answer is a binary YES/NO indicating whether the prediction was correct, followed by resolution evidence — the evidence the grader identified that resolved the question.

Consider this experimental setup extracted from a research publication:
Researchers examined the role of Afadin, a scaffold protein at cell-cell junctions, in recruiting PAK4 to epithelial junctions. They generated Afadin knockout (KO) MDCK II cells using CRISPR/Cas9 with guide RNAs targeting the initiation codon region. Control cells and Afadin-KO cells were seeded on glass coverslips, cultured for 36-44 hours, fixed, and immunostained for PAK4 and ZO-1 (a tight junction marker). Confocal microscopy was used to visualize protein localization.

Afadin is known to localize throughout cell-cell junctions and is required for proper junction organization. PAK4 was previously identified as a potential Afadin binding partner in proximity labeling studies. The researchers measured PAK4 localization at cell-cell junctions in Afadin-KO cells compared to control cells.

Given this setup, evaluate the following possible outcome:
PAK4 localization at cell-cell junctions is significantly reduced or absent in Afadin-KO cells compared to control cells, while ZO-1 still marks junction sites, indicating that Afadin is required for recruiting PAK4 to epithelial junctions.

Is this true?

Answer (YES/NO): YES